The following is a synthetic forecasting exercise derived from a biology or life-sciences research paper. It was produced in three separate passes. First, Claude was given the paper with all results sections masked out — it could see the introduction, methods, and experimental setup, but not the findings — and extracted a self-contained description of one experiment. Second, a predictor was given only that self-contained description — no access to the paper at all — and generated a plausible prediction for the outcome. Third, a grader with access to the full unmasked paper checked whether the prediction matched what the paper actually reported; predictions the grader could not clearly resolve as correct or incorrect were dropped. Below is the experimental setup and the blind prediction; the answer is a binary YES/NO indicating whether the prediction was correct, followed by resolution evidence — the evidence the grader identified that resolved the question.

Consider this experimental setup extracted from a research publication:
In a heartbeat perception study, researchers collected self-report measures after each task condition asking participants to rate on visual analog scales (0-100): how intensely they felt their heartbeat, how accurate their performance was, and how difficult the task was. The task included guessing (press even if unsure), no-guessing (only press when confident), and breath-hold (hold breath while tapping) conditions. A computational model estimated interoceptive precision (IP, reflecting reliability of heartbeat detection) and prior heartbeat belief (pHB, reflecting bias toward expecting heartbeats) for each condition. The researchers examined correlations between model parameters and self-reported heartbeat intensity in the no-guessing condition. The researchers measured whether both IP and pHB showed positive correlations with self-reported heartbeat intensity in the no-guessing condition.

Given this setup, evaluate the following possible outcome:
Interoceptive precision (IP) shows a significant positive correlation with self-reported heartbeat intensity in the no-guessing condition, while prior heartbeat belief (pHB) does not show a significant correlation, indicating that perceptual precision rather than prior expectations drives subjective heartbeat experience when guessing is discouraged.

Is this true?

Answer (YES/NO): YES